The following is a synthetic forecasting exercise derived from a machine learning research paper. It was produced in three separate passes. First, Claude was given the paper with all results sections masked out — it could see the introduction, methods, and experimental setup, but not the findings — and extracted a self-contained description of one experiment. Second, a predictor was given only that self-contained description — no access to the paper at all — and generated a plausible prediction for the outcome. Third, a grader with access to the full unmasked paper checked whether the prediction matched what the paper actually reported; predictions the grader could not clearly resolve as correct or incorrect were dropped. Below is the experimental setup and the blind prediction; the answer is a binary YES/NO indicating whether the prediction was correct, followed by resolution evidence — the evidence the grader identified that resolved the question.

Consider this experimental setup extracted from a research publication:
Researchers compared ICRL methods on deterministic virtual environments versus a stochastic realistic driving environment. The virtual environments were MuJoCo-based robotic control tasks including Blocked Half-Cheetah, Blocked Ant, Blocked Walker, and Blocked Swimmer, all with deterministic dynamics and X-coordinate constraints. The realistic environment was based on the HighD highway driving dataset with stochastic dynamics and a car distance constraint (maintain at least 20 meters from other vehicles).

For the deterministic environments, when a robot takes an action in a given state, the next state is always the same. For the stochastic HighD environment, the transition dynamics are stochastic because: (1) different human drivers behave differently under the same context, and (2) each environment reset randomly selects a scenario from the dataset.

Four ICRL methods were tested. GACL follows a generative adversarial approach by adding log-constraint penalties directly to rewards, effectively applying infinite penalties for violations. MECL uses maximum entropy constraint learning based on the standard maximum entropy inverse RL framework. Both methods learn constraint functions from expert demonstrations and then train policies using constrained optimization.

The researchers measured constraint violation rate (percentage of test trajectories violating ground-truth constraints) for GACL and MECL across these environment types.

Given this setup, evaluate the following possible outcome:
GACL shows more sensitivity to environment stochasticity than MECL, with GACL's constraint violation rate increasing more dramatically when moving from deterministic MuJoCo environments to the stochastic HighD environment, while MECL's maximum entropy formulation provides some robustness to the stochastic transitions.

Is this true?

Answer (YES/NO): NO